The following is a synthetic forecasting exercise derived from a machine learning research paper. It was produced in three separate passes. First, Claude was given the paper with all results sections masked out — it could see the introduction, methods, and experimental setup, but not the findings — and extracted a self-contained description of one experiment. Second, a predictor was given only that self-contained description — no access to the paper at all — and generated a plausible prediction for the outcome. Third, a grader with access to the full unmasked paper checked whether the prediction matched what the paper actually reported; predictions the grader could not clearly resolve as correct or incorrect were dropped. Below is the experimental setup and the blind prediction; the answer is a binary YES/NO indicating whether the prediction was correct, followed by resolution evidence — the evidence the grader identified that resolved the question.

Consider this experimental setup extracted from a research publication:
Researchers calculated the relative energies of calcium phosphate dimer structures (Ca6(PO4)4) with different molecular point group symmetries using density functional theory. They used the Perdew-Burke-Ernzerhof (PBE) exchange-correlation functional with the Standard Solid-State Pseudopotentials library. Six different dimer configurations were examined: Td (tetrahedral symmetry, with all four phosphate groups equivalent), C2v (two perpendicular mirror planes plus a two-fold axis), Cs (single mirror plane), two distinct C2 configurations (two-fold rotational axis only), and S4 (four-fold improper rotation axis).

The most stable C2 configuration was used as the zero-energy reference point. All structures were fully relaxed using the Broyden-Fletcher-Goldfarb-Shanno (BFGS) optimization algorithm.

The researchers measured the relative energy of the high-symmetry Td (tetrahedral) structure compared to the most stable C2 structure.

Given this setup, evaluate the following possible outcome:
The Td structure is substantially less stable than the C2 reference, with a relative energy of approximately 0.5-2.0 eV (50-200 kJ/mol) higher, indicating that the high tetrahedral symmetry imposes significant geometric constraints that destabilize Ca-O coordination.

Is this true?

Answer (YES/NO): YES